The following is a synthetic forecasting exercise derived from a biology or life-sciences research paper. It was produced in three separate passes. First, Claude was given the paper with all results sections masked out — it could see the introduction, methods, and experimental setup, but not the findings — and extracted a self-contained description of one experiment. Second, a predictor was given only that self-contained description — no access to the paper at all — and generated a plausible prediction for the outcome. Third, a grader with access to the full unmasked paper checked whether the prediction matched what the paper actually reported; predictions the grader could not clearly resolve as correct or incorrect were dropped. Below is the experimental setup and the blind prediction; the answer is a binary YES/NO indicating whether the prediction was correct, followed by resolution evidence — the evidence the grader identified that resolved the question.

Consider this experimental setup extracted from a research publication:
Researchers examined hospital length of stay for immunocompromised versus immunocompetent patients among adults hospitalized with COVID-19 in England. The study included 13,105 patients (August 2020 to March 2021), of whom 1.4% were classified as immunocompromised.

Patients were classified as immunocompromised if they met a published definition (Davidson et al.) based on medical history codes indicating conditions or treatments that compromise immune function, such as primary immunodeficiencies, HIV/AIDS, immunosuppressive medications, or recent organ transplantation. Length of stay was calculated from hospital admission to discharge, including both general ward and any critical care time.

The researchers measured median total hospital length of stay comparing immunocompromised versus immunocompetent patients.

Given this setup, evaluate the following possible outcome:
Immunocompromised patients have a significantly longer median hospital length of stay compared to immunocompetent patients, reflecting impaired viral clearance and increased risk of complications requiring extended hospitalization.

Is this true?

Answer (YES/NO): NO